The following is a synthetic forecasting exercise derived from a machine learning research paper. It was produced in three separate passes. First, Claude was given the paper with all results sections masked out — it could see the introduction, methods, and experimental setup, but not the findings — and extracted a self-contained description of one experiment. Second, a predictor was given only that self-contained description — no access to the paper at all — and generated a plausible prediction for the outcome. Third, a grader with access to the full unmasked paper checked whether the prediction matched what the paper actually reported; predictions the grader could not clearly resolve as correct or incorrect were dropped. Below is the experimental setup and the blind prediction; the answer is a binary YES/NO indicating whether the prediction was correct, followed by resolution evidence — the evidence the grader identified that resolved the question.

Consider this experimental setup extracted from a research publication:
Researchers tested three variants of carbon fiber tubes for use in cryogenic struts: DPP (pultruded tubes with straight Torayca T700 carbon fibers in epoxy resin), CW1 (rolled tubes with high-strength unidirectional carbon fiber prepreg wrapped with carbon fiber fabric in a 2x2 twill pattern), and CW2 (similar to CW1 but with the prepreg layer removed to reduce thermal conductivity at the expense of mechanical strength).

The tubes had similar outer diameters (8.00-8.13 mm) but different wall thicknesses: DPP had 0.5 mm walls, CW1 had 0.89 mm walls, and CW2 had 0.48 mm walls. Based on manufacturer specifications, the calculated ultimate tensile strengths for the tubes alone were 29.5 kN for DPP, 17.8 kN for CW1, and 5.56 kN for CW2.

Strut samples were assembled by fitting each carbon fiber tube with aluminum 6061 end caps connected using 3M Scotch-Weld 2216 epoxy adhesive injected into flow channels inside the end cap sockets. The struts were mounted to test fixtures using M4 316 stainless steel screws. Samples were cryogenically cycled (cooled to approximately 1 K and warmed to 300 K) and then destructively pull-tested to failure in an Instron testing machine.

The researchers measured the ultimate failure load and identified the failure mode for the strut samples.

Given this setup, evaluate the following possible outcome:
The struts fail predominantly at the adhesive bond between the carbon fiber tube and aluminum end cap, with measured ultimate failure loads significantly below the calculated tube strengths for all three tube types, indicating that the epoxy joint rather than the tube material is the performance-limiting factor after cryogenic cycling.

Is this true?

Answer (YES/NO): NO